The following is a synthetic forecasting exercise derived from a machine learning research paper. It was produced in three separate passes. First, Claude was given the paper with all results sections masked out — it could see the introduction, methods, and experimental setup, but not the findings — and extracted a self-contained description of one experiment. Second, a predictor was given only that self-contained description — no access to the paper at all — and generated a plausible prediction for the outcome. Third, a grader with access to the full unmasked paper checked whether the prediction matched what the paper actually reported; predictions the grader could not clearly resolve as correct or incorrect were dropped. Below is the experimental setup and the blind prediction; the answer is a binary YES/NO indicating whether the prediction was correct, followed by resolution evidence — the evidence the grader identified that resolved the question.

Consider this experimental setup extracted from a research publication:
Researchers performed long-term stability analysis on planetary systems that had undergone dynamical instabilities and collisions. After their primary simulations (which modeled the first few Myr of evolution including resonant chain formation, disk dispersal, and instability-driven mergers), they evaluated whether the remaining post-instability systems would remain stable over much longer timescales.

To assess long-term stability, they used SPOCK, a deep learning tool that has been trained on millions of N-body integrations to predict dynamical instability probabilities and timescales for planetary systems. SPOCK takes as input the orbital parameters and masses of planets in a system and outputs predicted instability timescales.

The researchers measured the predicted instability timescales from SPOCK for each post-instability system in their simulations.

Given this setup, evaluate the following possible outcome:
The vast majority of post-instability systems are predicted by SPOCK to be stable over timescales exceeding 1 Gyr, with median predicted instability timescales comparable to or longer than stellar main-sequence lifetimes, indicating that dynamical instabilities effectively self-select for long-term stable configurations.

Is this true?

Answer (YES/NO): NO